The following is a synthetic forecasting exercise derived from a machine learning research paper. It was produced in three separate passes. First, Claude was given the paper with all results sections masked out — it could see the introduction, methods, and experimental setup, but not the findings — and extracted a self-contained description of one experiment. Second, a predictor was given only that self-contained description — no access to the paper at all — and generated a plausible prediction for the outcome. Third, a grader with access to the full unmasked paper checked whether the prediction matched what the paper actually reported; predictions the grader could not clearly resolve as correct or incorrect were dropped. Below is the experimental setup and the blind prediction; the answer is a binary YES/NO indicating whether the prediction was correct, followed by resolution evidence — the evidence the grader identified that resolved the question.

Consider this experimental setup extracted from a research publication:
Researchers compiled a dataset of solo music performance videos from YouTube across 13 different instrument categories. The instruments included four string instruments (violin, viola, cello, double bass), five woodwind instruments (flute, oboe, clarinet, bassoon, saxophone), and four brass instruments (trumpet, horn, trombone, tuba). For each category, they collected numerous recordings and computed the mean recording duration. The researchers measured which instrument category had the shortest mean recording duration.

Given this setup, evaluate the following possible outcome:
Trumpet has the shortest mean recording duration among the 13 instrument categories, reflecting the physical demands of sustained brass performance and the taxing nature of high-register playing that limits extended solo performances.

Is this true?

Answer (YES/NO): YES